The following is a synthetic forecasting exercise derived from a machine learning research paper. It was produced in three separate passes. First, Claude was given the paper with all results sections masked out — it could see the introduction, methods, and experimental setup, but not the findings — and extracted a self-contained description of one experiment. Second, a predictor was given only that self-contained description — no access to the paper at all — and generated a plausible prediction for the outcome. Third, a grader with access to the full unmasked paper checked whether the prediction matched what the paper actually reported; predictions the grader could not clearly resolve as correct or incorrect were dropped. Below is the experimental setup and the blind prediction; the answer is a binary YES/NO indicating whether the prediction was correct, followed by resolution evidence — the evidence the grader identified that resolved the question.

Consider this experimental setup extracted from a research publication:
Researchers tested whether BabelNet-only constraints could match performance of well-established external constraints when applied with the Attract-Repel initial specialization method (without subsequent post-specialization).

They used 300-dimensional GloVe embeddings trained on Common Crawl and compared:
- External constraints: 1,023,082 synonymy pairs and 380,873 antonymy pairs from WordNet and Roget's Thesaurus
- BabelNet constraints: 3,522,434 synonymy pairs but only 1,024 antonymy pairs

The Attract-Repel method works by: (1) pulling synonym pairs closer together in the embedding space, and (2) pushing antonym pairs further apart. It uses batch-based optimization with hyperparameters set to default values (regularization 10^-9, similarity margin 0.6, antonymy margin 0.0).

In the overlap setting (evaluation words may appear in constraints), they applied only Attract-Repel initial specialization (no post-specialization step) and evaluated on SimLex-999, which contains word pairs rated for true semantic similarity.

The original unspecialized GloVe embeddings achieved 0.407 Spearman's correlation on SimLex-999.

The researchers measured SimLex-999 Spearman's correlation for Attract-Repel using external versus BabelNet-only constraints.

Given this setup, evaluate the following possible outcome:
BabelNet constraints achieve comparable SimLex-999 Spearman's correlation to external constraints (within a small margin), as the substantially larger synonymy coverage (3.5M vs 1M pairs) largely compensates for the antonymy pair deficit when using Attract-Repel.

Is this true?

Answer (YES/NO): NO